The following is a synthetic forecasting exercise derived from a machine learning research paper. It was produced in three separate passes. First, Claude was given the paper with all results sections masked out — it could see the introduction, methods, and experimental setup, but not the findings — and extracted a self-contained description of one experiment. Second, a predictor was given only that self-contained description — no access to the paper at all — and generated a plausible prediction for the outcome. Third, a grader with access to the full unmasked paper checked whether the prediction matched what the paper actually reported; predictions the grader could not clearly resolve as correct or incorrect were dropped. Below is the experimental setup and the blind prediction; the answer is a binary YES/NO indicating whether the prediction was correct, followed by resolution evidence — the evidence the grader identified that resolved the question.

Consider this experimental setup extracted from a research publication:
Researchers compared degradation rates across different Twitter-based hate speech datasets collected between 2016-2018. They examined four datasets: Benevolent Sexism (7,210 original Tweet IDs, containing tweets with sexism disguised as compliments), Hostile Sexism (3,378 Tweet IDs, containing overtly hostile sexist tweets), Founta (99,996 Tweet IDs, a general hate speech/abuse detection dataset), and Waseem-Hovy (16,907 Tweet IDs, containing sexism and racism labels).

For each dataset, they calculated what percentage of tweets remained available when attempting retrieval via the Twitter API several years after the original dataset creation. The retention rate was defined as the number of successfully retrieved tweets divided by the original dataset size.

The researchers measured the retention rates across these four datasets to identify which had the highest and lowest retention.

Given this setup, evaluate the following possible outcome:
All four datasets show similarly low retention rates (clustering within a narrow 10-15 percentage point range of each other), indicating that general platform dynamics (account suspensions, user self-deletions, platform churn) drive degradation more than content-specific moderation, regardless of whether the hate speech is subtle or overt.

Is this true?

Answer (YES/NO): NO